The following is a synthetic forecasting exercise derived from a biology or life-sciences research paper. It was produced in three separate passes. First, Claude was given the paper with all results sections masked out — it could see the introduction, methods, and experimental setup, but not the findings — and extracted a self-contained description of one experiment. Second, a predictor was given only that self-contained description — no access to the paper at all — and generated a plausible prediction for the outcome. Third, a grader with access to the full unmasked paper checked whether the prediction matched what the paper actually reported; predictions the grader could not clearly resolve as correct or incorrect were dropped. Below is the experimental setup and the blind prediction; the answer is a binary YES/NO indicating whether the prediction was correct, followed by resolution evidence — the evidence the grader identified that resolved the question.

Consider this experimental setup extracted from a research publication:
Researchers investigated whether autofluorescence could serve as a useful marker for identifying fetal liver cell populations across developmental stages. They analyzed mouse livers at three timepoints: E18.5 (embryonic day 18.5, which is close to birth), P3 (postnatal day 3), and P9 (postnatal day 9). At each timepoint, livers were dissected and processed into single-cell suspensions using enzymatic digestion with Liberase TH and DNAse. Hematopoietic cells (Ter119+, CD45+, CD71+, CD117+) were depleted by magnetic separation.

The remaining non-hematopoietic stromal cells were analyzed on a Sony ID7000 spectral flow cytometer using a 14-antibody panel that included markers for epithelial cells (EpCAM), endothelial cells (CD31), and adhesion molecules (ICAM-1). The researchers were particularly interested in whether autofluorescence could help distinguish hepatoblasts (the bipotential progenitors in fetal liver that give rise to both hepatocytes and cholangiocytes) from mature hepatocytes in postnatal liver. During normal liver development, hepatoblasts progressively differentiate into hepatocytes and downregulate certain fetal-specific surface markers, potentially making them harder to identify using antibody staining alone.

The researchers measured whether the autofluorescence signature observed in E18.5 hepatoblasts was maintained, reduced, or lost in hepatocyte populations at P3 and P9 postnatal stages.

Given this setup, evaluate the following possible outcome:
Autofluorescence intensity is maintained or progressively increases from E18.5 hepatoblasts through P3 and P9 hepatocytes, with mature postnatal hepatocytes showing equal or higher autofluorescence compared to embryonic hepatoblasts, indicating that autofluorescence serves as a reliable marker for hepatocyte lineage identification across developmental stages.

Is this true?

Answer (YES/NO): NO